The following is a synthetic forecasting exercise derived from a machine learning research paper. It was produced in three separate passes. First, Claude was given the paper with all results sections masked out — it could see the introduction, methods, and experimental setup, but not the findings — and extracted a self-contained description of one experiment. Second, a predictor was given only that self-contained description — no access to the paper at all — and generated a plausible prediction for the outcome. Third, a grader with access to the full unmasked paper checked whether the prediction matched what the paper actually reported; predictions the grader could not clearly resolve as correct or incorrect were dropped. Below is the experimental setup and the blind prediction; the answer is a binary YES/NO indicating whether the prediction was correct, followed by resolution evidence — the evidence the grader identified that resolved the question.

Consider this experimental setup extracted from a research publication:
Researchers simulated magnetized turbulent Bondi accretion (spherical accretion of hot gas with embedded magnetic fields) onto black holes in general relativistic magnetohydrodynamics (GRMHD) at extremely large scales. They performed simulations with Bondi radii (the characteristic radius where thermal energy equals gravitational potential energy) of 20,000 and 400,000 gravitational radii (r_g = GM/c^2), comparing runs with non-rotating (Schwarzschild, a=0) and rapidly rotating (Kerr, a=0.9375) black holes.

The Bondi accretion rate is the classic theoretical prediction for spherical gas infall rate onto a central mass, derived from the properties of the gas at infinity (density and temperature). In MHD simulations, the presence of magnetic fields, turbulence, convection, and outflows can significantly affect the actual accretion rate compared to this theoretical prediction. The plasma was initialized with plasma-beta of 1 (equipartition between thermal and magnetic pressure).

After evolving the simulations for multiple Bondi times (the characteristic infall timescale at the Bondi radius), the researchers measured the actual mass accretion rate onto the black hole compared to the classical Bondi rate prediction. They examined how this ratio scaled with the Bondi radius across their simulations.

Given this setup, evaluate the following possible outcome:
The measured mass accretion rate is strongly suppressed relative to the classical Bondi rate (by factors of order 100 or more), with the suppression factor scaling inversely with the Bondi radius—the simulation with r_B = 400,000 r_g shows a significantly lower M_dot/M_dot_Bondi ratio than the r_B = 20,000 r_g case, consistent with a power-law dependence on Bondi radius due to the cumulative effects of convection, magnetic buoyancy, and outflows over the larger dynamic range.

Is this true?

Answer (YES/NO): NO